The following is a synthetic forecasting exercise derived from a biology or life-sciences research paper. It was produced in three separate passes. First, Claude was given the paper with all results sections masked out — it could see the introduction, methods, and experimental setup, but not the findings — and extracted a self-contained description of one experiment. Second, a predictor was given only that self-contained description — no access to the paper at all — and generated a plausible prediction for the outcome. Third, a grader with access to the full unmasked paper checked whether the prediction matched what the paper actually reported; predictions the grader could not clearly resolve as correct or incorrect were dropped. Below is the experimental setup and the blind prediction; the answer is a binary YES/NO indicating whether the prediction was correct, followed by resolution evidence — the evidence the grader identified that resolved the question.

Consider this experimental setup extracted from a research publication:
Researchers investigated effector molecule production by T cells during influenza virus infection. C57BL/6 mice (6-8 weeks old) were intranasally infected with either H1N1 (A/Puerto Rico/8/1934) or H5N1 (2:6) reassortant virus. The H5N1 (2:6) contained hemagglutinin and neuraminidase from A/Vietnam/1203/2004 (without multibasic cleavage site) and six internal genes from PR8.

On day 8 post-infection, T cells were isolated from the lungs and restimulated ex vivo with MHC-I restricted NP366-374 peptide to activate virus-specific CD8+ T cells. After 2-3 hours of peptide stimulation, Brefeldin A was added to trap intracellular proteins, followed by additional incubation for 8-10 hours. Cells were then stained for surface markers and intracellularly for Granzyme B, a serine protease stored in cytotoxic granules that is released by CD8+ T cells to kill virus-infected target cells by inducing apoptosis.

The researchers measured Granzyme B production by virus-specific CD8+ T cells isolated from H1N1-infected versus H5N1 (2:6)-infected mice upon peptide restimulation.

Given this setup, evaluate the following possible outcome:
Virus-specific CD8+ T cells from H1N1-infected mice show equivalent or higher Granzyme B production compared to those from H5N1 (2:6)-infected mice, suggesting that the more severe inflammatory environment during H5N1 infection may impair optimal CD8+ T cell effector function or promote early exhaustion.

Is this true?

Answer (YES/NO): NO